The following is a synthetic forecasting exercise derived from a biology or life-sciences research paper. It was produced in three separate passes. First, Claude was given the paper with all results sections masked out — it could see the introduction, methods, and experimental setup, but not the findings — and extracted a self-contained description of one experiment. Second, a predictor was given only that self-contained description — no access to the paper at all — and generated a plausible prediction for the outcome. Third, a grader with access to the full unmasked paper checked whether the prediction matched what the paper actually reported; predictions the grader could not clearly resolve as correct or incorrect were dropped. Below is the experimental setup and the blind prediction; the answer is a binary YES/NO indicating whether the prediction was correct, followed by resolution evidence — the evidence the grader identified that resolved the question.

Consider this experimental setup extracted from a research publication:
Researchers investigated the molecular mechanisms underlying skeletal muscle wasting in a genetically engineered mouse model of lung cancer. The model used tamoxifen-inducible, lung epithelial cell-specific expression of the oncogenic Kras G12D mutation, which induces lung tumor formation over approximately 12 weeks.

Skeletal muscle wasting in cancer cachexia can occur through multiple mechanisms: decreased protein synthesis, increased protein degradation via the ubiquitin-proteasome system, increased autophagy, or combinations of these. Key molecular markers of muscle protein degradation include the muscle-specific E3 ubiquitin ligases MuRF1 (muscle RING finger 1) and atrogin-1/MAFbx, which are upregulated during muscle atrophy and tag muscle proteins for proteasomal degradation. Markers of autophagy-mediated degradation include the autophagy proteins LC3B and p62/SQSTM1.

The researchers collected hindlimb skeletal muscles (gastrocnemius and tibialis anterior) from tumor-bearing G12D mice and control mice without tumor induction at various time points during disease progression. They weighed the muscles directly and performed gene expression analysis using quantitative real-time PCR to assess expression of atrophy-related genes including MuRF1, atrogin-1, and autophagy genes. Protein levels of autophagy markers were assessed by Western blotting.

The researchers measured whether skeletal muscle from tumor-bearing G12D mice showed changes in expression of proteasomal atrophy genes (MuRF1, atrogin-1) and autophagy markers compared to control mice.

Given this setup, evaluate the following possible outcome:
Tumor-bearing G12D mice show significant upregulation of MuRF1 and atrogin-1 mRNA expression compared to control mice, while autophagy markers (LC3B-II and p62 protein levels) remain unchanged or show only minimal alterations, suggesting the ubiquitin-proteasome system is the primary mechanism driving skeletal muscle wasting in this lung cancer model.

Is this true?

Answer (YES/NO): NO